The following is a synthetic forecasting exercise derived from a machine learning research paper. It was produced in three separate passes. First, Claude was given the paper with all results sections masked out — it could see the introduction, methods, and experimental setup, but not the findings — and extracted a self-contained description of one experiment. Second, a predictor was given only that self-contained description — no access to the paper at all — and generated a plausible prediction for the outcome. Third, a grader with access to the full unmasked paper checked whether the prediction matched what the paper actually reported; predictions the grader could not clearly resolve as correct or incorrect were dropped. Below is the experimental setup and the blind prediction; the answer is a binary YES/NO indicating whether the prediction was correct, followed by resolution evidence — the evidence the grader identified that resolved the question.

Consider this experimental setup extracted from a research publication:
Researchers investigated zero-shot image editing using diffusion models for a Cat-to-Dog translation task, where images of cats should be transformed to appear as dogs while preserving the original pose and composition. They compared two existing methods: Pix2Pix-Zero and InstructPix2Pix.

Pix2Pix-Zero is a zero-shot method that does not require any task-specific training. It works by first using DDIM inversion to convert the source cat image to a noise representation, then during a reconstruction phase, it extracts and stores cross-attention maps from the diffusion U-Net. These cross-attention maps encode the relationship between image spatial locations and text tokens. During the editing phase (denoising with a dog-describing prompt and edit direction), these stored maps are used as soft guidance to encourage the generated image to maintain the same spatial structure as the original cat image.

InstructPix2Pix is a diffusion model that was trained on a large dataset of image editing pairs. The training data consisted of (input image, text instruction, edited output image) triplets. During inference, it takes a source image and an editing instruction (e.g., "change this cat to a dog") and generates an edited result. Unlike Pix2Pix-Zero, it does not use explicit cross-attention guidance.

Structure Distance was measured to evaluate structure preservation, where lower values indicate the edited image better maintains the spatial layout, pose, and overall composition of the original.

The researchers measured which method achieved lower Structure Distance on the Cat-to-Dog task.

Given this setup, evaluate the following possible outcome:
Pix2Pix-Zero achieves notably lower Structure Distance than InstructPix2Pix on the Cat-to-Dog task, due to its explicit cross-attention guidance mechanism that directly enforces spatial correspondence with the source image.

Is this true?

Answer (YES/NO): YES